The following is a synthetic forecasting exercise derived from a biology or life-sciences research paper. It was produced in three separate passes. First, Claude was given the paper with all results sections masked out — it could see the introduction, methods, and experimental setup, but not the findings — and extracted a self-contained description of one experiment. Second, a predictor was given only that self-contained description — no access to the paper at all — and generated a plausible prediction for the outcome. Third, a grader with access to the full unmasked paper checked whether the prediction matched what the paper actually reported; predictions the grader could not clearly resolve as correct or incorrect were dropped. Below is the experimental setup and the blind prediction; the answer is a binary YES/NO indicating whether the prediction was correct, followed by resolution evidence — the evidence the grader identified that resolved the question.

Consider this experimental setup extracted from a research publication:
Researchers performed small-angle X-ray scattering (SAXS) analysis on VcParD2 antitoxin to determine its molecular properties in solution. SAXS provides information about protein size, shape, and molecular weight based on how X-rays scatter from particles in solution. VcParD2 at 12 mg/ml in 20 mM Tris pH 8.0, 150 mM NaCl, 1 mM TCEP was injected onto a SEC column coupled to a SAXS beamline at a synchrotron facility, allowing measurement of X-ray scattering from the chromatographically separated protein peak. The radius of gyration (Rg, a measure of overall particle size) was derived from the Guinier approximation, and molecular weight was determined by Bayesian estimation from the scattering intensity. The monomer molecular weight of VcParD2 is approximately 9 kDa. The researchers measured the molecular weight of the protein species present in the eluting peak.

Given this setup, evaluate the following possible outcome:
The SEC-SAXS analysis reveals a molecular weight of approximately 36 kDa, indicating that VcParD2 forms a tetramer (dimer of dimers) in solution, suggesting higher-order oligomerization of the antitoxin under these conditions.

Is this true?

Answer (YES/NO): NO